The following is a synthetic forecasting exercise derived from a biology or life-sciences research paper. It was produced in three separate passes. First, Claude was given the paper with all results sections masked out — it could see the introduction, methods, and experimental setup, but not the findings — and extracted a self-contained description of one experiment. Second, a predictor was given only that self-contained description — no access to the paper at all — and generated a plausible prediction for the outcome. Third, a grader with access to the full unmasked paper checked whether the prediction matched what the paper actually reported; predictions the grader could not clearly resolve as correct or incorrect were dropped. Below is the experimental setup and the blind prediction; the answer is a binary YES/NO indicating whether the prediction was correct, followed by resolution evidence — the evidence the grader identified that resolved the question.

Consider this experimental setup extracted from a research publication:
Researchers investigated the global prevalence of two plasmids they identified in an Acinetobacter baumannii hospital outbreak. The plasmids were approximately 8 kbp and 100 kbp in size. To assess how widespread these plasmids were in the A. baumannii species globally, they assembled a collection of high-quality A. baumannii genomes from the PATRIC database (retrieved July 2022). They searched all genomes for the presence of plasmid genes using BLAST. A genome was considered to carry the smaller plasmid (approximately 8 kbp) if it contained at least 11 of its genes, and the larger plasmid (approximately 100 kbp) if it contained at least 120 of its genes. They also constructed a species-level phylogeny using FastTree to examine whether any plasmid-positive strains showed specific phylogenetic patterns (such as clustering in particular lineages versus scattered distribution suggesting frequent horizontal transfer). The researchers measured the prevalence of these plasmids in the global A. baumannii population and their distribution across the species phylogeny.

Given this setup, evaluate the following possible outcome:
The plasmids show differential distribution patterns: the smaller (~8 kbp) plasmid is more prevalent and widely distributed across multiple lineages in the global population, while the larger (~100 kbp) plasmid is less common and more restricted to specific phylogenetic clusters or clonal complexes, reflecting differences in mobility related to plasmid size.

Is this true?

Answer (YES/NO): YES